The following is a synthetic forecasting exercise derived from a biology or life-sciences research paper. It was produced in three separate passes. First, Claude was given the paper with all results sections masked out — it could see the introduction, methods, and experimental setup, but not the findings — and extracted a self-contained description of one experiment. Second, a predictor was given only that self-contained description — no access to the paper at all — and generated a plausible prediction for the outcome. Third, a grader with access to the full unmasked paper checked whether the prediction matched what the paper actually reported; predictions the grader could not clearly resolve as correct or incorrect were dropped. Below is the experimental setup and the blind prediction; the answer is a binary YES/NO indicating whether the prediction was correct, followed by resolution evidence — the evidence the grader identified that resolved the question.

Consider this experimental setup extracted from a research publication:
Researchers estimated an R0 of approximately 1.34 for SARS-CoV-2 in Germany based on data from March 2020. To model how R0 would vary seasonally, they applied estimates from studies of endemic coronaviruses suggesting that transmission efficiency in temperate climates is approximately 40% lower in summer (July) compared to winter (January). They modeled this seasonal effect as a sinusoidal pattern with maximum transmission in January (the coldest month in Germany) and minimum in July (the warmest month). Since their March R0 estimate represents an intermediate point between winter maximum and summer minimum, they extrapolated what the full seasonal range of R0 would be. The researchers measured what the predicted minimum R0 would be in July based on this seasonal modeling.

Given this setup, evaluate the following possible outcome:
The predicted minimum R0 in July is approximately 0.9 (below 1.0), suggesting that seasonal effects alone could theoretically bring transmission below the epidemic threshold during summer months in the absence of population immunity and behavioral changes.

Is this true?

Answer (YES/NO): NO